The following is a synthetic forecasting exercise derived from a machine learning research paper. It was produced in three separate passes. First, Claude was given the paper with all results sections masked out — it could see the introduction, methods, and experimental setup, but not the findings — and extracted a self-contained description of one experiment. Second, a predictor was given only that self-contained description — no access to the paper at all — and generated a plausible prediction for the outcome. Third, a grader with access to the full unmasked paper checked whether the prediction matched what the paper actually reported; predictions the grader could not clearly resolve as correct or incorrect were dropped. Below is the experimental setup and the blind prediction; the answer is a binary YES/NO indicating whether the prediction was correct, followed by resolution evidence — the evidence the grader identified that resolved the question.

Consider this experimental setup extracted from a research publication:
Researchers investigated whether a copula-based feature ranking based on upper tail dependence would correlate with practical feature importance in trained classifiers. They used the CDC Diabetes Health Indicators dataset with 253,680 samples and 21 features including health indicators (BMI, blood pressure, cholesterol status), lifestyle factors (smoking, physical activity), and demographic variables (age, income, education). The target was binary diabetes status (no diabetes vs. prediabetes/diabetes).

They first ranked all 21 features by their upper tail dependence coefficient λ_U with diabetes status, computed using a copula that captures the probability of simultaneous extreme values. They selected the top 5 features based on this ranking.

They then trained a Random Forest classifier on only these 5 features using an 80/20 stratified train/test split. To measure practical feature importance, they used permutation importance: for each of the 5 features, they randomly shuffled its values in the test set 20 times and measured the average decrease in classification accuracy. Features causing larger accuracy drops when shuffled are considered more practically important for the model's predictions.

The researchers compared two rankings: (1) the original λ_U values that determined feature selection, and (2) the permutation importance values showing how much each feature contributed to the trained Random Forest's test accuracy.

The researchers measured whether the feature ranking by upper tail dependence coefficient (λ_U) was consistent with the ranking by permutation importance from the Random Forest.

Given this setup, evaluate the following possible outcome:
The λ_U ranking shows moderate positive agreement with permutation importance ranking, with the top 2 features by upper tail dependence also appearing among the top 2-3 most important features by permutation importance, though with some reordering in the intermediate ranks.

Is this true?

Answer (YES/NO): NO